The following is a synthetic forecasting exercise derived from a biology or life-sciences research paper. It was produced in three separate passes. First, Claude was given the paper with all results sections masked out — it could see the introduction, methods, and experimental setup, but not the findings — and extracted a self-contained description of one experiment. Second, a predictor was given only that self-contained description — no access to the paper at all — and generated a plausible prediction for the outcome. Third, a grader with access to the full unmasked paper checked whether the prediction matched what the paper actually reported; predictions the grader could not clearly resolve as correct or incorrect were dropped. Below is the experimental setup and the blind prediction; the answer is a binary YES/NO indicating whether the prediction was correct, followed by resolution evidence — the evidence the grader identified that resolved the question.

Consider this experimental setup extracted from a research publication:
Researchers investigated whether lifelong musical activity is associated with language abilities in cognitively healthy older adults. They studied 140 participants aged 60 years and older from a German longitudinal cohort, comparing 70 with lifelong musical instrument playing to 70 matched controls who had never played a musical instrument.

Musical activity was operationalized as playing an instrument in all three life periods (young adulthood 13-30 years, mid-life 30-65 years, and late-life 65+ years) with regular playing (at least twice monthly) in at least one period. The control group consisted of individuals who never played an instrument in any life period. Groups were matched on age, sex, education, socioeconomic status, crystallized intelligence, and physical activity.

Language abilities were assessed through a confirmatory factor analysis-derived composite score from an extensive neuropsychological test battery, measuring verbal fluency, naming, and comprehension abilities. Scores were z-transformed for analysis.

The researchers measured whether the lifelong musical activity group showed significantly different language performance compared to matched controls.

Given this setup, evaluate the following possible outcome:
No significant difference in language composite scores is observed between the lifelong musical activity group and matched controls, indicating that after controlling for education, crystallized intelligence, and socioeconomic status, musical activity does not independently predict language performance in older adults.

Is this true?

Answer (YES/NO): NO